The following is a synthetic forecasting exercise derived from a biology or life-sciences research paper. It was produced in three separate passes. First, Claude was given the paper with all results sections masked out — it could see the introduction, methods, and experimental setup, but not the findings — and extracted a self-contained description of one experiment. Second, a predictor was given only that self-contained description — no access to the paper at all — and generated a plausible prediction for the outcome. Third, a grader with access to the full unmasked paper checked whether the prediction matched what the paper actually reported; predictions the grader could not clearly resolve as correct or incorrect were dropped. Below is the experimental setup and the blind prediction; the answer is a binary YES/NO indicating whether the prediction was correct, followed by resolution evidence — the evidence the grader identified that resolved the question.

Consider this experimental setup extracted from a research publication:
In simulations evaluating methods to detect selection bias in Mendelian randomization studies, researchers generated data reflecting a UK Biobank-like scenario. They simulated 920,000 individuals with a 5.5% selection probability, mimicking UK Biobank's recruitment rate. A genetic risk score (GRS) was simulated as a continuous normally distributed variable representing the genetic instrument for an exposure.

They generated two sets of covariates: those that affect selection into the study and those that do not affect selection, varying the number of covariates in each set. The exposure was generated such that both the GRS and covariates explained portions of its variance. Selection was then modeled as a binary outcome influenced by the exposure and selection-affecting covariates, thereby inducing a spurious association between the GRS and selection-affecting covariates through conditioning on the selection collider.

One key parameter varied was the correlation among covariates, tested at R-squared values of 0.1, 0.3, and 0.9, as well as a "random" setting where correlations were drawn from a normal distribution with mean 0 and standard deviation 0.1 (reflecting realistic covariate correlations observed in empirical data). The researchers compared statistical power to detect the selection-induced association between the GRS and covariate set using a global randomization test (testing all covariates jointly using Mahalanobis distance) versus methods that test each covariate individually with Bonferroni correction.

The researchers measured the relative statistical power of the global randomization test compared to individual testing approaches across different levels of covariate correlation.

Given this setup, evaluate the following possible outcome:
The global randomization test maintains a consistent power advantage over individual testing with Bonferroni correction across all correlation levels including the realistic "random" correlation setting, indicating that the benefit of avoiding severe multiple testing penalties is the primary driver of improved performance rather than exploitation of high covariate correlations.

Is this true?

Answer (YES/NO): NO